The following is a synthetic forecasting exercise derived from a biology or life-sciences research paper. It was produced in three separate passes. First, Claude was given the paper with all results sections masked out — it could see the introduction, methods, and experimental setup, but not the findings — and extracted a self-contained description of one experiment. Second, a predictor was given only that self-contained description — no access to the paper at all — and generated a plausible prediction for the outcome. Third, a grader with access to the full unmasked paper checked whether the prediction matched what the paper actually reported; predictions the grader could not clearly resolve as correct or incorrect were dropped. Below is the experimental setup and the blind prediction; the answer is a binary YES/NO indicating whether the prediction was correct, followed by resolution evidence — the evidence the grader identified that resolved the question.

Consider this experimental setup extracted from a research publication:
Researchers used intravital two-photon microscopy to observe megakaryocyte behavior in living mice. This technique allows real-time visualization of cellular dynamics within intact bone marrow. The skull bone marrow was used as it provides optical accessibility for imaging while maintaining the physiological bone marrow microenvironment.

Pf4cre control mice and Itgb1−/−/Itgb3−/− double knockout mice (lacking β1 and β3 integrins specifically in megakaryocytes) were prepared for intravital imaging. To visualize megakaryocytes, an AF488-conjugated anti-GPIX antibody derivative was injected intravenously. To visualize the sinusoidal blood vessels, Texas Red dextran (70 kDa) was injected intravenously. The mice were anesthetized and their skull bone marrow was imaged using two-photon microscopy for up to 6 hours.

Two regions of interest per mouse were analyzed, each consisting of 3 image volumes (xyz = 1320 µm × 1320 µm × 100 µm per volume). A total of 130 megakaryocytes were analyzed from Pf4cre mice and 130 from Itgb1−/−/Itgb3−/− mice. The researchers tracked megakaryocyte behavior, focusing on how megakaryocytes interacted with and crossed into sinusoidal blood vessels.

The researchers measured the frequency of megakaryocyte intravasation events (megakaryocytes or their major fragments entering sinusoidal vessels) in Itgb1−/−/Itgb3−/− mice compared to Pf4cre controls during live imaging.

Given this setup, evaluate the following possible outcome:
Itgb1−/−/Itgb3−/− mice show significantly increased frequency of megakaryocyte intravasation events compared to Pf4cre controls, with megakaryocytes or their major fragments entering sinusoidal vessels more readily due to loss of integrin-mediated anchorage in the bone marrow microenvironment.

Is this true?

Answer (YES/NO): YES